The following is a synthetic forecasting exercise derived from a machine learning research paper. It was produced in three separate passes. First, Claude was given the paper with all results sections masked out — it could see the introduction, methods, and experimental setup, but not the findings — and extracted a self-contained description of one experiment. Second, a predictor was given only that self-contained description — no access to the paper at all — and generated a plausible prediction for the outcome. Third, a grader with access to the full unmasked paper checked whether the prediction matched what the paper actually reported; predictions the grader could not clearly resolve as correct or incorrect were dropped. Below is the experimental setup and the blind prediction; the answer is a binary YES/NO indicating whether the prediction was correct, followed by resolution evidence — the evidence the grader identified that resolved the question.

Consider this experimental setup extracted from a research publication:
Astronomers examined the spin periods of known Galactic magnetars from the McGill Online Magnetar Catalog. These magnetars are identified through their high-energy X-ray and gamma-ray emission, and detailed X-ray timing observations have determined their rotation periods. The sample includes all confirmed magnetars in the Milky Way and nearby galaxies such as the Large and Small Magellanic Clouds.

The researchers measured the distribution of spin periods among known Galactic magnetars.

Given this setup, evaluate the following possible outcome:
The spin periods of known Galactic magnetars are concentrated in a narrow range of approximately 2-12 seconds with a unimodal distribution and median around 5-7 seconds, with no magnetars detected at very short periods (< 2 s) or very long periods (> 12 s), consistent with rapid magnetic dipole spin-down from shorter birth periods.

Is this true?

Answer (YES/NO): NO